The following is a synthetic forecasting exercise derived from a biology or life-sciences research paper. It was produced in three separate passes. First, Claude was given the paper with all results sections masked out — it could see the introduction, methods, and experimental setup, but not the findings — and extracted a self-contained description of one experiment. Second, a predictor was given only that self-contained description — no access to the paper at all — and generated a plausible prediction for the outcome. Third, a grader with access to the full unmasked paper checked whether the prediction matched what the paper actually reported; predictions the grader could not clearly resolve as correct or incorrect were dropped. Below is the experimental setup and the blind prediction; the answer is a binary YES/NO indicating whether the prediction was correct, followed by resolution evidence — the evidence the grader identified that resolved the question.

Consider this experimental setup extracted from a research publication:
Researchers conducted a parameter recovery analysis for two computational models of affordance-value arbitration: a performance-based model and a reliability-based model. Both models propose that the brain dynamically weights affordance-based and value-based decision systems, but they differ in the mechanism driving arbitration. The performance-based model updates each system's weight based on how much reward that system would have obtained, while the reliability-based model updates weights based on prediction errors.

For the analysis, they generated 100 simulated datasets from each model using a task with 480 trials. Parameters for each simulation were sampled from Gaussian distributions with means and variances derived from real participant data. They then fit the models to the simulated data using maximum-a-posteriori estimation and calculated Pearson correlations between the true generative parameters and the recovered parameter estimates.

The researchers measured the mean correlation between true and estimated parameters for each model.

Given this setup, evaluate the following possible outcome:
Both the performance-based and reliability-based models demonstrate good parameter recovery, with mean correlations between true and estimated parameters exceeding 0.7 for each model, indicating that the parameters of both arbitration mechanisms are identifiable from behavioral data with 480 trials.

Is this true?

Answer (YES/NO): NO